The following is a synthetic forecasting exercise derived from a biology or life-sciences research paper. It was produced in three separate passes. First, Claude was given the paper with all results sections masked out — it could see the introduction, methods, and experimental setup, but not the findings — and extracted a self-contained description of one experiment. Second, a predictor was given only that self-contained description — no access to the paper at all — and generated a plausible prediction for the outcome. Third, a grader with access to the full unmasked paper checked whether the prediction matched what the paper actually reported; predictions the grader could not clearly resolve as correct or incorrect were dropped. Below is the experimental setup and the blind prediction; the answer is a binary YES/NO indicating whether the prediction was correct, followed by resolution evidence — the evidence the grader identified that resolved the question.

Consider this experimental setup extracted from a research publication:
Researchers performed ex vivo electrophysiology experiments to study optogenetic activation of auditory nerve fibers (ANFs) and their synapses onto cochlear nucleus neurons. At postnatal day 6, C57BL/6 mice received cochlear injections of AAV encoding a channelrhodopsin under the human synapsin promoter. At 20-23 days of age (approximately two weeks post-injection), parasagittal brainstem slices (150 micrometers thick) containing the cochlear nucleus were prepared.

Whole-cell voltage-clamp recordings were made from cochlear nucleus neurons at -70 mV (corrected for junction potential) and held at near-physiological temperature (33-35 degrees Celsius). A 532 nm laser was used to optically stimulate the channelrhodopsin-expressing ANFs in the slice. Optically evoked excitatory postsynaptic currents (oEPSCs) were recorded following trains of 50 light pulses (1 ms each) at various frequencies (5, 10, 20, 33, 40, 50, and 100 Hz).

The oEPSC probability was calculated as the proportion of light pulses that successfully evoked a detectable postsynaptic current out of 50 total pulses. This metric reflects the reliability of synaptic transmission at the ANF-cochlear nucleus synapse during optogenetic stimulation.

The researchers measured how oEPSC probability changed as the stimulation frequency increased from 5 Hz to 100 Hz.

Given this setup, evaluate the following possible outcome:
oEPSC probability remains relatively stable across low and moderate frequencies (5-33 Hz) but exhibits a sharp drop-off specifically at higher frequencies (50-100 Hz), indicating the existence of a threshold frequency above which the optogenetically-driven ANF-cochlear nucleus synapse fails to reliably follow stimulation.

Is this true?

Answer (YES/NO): NO